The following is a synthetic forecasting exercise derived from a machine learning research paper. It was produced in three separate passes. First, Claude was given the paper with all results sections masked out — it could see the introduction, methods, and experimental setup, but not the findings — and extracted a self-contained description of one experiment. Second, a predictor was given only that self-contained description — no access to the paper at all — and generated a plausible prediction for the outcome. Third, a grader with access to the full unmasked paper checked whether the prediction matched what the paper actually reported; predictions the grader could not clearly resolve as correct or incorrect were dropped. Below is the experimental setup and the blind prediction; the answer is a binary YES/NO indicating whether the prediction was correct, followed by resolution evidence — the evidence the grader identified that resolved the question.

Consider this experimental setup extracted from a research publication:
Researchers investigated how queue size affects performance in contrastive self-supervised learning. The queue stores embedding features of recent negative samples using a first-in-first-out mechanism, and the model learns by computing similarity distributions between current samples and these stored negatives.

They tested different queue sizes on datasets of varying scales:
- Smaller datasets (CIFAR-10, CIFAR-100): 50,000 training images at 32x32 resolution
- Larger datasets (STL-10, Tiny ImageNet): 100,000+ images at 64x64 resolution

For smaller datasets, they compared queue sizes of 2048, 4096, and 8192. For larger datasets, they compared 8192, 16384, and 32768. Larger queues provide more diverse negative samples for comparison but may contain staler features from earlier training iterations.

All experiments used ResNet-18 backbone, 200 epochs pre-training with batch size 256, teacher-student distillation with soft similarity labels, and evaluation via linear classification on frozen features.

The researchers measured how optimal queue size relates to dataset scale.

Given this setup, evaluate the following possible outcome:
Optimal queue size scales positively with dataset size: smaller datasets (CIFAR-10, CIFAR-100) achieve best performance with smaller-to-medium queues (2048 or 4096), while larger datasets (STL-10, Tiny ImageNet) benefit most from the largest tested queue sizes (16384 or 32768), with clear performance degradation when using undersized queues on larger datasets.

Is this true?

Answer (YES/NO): NO